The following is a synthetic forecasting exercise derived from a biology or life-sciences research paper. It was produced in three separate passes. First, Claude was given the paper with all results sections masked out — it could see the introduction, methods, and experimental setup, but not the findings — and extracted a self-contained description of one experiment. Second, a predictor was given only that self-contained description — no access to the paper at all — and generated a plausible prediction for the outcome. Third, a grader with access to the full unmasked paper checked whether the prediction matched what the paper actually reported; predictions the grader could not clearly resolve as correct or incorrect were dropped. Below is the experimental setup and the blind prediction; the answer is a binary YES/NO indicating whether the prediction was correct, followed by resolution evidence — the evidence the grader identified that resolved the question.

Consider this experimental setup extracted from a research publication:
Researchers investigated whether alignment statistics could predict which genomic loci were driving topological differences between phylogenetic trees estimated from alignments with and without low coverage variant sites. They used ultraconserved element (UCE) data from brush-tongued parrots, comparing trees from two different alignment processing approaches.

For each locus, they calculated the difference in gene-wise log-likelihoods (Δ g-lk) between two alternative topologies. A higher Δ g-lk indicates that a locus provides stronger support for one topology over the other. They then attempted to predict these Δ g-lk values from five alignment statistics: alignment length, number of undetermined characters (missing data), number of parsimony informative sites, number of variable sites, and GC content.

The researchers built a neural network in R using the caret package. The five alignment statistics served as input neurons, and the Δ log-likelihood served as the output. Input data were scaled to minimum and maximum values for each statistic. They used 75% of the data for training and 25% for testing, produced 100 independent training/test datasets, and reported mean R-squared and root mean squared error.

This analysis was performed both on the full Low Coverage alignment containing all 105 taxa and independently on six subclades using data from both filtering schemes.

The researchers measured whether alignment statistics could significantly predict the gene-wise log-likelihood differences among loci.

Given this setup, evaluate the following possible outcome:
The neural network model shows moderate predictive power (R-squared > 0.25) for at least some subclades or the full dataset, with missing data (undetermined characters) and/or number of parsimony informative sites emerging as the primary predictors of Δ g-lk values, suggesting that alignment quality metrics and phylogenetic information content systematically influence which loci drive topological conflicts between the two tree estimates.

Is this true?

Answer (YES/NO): NO